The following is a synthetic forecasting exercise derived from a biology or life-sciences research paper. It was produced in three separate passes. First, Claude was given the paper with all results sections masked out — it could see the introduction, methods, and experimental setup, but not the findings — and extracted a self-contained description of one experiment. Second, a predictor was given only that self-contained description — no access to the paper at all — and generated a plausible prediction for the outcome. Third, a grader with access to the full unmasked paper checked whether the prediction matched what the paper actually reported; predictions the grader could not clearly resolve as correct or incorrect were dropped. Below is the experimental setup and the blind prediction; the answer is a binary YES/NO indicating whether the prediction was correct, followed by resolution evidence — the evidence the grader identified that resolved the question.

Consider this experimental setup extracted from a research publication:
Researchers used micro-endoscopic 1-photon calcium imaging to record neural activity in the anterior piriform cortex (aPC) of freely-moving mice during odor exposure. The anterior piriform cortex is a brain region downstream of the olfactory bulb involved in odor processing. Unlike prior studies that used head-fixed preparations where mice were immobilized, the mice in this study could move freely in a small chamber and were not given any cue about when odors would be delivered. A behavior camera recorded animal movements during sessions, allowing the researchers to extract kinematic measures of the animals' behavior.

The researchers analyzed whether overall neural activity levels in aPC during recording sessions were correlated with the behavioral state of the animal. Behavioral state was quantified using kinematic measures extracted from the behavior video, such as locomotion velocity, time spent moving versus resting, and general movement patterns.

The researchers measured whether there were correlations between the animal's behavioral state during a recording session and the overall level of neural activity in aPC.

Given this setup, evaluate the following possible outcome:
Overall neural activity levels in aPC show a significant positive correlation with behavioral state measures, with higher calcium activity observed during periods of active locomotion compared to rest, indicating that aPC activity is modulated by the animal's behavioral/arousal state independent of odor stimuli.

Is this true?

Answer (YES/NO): NO